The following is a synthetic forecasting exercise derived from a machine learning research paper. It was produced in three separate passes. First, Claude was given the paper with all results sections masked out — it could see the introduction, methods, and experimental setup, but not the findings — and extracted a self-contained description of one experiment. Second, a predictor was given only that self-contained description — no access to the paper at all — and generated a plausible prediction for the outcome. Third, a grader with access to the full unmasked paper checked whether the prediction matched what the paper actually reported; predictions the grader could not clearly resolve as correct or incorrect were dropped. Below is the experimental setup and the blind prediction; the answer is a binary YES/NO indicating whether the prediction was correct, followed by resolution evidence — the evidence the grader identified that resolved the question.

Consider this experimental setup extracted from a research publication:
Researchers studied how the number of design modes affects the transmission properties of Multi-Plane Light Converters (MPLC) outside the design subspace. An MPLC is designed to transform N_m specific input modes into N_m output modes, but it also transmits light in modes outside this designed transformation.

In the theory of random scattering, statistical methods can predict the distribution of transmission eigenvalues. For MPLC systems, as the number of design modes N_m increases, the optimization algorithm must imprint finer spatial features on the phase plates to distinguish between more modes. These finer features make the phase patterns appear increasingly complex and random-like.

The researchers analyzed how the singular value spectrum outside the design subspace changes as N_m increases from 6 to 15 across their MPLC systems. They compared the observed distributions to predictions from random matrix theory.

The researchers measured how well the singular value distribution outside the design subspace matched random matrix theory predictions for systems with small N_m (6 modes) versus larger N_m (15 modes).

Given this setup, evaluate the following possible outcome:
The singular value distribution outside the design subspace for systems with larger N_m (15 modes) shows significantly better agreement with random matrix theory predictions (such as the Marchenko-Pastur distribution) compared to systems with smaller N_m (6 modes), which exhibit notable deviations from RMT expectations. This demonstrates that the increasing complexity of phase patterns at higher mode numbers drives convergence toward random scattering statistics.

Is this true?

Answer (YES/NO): YES